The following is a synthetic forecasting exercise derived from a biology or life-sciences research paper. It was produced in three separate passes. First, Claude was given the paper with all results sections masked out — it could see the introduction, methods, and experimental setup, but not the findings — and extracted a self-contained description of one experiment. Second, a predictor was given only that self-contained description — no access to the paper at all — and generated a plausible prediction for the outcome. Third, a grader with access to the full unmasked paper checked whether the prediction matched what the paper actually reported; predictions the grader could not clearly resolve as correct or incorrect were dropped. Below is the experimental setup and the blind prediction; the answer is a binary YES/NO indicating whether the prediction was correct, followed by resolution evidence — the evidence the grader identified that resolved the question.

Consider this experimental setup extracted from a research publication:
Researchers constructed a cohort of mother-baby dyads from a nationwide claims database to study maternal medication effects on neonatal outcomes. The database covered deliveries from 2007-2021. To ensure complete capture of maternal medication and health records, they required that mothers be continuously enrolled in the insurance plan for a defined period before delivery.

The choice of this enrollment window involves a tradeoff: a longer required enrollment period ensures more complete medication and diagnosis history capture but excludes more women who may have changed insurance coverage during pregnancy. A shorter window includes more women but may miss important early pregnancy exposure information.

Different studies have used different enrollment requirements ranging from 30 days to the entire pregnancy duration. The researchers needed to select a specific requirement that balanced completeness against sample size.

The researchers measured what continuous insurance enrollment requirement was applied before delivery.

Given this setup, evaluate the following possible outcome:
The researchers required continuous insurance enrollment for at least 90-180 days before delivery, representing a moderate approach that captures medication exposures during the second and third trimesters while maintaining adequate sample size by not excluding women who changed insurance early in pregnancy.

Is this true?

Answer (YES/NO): YES